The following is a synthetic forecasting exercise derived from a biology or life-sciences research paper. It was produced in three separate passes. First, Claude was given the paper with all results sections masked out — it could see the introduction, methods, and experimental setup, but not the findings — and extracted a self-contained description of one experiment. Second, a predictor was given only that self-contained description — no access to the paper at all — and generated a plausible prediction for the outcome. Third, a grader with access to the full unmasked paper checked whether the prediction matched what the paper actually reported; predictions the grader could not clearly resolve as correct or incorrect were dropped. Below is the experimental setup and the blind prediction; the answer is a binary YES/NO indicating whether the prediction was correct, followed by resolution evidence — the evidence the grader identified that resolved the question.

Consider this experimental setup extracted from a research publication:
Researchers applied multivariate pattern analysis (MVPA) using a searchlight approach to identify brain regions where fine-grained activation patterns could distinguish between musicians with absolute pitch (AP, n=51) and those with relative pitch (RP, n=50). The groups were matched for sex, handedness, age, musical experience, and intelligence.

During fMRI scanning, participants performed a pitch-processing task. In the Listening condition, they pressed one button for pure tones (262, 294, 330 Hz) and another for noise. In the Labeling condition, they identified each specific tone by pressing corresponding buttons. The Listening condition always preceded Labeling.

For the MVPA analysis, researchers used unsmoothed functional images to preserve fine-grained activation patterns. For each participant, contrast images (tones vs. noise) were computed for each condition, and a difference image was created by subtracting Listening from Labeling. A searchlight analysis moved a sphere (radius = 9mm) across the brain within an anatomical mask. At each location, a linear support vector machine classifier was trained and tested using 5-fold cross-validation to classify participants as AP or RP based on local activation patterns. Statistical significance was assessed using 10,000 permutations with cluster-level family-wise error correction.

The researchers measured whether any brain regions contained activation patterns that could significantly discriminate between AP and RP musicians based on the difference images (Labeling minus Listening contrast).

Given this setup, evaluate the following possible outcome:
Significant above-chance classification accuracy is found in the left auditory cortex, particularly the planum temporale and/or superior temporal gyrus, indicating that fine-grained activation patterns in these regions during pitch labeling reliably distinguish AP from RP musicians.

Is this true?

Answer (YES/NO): NO